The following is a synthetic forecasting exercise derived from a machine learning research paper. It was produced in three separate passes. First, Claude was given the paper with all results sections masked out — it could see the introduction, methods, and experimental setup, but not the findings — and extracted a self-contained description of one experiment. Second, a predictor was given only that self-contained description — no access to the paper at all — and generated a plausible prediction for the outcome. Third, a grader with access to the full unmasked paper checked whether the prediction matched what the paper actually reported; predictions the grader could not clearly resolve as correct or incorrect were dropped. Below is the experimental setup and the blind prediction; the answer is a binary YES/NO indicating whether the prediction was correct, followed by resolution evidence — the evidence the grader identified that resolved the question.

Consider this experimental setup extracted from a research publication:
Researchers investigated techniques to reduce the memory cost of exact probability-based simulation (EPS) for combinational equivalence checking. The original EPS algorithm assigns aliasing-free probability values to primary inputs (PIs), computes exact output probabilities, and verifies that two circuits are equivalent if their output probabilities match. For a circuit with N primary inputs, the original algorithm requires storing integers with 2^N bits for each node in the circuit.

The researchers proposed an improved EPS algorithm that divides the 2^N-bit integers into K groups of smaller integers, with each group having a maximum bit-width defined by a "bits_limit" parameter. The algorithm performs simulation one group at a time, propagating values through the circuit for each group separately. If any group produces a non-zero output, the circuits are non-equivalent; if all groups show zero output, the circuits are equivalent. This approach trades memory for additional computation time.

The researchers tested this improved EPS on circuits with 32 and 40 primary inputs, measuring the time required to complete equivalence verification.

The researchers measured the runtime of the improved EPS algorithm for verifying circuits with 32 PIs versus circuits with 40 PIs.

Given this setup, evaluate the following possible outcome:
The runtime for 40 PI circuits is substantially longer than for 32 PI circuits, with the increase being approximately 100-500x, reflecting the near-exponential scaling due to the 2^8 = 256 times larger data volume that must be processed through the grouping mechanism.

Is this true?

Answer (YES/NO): YES